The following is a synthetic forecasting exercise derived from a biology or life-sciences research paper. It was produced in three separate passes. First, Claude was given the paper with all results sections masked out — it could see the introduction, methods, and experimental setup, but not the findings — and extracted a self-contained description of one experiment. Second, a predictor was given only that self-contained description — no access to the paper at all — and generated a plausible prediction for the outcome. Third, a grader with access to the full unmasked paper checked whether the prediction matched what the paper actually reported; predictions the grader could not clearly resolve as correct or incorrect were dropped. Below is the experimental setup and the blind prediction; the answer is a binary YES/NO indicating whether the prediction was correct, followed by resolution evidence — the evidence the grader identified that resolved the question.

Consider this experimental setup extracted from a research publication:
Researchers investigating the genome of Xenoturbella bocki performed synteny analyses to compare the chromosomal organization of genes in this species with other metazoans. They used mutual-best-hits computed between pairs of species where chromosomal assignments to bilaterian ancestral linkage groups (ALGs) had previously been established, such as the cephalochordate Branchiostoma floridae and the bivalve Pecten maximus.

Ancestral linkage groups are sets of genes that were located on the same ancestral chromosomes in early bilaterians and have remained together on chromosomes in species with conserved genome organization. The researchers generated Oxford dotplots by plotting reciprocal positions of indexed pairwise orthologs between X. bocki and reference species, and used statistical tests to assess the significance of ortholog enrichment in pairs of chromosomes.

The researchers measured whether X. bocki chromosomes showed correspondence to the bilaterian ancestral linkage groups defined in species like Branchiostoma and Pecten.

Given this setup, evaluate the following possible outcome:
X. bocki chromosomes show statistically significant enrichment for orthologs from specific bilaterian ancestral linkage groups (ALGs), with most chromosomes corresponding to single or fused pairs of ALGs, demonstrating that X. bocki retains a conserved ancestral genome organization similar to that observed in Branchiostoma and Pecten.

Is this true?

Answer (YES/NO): YES